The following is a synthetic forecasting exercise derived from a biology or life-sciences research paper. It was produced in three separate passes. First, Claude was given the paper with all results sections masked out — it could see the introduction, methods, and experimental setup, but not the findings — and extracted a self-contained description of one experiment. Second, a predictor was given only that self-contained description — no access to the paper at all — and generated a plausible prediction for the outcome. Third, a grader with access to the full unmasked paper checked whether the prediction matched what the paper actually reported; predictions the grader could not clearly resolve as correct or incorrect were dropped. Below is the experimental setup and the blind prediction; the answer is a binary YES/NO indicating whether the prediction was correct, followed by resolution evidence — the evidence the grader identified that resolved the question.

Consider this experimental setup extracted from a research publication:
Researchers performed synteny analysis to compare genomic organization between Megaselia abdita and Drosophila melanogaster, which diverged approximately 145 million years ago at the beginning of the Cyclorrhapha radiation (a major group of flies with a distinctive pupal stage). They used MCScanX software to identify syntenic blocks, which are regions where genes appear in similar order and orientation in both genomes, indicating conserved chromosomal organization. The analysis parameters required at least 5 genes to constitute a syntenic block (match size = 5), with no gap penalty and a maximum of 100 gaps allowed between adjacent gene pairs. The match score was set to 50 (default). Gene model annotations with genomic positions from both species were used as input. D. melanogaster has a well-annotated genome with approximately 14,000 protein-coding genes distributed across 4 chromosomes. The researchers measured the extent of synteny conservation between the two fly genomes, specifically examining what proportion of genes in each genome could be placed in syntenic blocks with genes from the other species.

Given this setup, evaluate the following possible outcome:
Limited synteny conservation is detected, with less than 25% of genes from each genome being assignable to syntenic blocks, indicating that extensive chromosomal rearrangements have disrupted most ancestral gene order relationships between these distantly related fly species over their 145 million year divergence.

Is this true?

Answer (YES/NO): NO